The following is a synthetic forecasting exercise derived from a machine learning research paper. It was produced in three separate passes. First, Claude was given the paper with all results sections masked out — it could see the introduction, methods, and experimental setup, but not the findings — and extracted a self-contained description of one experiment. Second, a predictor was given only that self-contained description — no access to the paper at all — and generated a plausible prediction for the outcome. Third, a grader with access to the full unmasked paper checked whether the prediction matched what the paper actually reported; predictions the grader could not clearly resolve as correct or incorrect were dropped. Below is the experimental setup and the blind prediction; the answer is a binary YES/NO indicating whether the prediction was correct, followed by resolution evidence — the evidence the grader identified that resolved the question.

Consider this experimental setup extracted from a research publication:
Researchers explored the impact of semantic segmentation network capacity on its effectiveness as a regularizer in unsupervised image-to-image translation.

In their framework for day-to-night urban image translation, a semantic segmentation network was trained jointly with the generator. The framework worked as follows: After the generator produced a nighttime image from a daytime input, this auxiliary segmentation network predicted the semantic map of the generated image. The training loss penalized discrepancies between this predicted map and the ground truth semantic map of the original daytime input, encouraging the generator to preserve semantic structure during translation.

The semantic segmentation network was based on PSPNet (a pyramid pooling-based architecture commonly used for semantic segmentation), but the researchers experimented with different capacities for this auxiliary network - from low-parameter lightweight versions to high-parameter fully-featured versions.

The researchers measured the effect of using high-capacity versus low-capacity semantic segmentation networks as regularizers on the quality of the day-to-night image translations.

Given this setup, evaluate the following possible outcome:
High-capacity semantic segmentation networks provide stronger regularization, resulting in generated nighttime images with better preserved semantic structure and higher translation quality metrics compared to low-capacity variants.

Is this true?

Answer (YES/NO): NO